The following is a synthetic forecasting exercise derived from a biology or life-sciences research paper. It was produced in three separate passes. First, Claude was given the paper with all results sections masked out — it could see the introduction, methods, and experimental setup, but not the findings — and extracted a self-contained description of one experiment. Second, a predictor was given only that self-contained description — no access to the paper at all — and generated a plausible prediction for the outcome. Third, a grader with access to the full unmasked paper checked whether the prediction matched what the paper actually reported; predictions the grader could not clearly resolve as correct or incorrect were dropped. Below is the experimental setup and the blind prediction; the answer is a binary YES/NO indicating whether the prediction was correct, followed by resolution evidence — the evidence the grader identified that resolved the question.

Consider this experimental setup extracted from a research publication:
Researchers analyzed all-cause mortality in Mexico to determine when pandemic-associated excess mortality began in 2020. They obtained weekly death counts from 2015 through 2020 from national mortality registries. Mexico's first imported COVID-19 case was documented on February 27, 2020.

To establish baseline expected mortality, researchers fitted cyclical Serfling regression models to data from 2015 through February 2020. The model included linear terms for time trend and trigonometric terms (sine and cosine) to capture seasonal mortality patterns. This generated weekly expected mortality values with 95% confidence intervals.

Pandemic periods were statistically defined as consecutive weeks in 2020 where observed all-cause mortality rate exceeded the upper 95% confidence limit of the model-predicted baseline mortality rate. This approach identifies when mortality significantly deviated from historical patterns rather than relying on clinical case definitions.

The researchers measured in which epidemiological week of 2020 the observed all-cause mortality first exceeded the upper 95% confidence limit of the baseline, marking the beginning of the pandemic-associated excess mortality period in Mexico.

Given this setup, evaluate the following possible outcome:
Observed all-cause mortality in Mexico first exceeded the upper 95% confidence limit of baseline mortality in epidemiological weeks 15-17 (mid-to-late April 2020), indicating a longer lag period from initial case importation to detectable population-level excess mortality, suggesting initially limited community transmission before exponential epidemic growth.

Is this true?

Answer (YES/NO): YES